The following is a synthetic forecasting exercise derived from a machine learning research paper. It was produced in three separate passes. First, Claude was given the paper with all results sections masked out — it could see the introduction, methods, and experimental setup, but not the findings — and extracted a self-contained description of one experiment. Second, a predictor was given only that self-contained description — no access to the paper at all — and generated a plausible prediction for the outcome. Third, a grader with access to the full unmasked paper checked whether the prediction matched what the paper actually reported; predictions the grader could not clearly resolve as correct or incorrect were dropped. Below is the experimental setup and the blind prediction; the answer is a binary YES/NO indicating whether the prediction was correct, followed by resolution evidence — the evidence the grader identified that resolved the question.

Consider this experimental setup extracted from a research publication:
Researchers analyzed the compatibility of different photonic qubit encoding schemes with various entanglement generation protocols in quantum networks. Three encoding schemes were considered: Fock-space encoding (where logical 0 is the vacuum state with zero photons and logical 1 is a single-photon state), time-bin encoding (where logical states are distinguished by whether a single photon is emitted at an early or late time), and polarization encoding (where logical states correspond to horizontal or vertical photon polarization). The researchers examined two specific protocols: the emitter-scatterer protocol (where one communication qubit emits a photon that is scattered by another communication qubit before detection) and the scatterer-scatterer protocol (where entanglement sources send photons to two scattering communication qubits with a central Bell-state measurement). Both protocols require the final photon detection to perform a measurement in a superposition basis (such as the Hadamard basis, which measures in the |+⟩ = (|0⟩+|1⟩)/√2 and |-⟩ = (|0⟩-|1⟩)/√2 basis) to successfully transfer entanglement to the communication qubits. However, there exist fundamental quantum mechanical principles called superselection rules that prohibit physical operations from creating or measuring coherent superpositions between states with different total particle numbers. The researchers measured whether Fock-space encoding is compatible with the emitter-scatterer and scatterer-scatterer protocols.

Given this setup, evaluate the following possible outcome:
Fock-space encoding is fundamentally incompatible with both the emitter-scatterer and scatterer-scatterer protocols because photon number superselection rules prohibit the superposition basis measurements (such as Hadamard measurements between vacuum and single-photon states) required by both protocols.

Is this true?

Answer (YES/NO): YES